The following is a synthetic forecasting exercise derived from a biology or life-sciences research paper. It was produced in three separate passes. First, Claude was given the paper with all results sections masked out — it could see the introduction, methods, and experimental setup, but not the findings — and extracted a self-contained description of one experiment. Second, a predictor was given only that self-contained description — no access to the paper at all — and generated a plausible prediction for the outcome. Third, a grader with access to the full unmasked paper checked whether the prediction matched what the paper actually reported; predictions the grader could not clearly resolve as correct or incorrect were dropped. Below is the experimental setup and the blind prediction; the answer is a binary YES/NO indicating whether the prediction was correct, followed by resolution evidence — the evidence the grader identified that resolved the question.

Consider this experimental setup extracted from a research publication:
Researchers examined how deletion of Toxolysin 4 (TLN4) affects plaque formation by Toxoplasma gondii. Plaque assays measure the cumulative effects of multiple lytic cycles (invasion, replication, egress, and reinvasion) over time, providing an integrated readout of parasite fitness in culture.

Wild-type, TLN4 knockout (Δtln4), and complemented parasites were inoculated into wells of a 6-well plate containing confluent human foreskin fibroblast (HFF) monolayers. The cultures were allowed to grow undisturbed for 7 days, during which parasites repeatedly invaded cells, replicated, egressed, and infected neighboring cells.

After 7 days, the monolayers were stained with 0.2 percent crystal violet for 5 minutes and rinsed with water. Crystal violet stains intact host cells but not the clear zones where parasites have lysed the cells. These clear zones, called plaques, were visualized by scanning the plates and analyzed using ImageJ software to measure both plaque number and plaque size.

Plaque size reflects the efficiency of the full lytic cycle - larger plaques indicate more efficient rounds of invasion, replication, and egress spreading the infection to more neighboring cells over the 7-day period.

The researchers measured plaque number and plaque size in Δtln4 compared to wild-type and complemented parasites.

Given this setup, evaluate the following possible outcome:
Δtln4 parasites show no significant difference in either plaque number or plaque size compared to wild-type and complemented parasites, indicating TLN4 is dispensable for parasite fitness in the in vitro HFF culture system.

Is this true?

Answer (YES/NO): NO